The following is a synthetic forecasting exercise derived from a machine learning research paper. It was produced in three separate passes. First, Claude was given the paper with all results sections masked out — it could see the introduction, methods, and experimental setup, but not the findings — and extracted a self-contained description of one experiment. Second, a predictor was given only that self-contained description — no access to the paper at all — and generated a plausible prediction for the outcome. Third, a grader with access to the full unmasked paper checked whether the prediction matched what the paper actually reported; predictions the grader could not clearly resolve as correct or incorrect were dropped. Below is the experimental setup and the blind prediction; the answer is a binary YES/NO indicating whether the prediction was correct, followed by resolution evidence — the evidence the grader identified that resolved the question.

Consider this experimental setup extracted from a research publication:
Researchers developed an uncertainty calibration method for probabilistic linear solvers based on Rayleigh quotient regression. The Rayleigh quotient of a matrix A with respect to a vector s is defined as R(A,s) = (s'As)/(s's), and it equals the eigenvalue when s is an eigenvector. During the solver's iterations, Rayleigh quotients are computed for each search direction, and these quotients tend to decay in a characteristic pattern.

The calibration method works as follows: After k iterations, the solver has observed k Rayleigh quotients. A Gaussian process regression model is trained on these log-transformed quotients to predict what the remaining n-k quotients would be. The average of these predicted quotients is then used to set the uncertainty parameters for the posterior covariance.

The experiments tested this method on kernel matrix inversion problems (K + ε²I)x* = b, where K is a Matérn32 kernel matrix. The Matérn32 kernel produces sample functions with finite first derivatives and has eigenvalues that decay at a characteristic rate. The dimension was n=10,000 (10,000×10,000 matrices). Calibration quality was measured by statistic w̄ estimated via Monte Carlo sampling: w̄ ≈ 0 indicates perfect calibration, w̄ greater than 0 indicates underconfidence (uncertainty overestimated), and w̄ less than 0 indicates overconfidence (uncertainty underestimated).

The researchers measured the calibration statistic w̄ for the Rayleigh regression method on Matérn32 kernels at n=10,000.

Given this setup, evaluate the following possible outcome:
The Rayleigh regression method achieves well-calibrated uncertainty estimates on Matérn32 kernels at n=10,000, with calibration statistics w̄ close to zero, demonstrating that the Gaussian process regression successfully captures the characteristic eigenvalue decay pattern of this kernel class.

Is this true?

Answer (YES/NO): NO